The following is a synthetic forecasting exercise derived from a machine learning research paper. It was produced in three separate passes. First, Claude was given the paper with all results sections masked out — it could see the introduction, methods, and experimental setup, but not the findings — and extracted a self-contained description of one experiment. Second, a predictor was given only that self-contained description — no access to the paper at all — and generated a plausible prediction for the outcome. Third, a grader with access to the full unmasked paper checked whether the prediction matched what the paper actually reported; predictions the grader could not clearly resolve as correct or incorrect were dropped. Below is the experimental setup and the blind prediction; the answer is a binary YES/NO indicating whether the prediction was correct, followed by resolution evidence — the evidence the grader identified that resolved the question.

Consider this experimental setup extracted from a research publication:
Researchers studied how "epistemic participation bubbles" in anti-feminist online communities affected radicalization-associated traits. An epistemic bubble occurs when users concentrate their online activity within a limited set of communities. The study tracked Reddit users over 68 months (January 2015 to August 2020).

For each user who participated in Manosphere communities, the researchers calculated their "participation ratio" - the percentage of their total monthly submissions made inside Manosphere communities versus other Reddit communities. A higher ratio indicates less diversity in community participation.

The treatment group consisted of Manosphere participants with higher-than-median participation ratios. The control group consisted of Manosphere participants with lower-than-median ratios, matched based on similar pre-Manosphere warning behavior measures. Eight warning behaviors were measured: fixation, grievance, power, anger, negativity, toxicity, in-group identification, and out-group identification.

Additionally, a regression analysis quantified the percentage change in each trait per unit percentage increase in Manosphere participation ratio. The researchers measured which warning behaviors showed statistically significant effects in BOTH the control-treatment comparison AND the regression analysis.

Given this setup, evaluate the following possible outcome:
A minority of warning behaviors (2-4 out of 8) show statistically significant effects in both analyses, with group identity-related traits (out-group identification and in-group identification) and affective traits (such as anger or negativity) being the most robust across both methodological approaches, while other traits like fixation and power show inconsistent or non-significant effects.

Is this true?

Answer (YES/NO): NO